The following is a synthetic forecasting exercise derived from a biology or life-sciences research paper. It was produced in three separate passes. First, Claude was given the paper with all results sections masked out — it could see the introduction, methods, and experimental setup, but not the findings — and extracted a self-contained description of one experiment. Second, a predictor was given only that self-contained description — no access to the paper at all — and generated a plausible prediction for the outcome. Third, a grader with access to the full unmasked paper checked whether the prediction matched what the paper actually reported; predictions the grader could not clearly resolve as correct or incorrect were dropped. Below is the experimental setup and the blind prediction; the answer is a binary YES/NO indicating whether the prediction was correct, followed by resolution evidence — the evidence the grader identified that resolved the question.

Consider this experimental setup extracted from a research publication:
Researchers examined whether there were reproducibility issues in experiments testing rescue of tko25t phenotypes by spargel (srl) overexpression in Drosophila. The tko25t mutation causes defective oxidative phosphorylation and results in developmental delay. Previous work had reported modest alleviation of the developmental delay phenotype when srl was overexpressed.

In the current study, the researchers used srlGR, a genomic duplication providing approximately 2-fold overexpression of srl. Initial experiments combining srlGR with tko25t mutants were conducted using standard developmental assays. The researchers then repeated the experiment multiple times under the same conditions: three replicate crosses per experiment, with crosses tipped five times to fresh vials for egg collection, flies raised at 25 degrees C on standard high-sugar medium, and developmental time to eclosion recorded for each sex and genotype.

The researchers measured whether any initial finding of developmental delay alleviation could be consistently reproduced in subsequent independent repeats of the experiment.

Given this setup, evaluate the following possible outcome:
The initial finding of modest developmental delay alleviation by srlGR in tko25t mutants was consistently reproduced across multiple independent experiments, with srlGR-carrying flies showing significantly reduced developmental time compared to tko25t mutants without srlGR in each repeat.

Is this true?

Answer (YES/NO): NO